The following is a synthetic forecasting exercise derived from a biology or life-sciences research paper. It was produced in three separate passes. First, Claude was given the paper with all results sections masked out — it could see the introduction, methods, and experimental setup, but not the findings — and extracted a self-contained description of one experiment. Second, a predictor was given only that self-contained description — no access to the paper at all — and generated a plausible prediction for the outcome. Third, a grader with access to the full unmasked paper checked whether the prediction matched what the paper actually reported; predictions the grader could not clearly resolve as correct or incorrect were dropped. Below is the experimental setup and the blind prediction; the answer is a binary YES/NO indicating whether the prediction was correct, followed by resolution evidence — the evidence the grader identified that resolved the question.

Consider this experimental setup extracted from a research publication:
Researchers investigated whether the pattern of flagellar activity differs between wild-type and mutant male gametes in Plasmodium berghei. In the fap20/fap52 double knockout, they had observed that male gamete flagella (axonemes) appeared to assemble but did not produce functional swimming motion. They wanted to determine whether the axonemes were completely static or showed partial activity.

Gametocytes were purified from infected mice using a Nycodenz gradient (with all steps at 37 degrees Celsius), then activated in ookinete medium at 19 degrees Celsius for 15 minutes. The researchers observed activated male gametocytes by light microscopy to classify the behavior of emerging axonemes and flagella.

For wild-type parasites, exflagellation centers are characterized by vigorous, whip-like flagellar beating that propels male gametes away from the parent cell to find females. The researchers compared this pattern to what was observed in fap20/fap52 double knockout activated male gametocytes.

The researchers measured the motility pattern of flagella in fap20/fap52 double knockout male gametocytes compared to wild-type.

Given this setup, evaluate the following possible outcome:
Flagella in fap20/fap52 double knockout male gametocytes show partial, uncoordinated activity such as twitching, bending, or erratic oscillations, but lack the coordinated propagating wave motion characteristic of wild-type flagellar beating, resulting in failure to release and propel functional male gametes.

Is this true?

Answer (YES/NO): NO